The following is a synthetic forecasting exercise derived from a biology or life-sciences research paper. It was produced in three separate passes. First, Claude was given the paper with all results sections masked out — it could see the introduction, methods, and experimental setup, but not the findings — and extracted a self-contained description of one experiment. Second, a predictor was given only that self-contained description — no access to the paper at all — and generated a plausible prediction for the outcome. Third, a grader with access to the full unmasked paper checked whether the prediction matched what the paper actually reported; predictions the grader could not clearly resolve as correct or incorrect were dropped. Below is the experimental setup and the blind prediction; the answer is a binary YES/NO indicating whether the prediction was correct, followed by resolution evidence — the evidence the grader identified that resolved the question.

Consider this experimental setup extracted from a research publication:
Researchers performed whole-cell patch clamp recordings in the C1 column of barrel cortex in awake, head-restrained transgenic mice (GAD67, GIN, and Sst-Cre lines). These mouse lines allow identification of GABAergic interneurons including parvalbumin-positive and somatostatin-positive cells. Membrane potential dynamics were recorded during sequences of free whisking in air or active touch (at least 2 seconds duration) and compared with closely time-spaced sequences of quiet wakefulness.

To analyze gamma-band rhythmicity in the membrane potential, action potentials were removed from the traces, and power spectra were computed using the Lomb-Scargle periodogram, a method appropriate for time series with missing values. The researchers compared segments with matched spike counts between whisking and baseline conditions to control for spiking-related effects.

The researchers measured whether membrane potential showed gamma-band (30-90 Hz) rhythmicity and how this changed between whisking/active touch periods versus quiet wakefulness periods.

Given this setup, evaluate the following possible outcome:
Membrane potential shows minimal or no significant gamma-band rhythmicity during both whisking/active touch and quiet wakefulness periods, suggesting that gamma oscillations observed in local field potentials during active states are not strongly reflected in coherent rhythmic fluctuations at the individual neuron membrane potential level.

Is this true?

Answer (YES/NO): NO